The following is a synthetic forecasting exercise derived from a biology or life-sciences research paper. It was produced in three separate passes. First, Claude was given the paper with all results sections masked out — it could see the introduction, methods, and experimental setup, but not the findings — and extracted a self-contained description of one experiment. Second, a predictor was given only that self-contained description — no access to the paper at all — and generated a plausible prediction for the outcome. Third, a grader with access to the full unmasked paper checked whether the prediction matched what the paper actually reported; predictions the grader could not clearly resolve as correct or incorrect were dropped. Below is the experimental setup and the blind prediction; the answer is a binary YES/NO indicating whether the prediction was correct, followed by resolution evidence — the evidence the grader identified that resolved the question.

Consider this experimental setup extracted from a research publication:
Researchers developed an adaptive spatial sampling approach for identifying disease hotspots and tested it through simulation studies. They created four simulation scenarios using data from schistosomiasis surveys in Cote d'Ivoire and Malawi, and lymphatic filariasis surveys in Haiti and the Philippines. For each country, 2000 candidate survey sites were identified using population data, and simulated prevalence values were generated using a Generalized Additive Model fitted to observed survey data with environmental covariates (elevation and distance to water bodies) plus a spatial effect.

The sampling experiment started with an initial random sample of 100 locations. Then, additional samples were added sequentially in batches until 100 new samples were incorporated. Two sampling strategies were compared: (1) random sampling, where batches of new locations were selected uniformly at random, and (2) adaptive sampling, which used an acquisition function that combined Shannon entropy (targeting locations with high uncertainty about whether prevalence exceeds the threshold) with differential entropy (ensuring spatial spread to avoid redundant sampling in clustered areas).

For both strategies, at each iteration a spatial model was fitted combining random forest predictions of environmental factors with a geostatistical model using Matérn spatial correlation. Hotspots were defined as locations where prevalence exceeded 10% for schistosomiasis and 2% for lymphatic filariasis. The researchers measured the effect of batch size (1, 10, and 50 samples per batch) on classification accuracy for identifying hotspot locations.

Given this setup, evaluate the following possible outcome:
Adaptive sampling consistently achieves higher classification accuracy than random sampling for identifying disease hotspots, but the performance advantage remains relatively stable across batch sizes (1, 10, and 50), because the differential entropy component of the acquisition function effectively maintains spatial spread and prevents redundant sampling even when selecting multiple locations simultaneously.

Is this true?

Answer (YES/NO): NO